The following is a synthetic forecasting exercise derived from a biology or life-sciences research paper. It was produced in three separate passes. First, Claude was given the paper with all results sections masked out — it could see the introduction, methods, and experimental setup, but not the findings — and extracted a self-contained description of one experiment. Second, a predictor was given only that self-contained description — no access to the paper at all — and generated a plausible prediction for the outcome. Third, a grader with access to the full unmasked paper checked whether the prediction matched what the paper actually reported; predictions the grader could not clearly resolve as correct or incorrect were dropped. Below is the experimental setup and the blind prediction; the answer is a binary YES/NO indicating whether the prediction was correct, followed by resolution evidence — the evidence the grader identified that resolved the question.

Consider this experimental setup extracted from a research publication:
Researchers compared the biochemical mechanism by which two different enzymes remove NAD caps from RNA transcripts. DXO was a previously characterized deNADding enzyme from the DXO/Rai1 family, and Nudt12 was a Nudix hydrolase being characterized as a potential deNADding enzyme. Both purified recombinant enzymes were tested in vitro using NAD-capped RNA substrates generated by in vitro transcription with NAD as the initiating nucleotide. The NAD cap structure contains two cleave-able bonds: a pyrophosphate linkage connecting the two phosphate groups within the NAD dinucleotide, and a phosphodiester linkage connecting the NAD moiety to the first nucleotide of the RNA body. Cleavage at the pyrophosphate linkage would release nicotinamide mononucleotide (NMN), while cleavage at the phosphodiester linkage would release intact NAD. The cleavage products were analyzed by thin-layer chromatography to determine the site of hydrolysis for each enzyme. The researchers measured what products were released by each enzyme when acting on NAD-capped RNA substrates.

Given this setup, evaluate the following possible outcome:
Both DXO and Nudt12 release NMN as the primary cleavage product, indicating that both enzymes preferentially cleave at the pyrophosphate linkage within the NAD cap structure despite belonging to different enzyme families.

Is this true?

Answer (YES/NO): NO